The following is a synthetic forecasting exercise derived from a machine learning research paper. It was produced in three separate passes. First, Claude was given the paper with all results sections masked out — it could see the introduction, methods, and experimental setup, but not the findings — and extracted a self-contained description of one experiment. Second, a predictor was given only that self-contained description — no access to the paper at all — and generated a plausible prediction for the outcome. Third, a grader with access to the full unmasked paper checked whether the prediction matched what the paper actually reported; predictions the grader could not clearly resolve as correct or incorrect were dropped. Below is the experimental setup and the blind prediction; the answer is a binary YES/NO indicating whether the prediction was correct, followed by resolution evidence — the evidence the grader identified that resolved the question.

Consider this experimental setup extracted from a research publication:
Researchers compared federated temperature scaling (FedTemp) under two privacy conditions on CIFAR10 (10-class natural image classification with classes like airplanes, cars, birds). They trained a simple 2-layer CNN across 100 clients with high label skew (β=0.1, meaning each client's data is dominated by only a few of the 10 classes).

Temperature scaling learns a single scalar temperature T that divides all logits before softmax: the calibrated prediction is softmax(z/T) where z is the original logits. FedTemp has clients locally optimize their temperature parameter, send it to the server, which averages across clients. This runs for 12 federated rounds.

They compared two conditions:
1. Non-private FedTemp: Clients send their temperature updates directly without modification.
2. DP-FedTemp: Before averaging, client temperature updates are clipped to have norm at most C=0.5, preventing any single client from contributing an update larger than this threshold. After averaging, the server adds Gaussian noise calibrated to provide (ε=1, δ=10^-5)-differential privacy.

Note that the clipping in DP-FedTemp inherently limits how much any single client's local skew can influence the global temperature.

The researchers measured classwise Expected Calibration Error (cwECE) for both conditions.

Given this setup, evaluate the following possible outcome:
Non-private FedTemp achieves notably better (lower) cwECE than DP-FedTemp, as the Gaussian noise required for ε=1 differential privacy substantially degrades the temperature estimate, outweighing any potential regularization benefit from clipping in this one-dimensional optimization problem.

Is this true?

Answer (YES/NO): NO